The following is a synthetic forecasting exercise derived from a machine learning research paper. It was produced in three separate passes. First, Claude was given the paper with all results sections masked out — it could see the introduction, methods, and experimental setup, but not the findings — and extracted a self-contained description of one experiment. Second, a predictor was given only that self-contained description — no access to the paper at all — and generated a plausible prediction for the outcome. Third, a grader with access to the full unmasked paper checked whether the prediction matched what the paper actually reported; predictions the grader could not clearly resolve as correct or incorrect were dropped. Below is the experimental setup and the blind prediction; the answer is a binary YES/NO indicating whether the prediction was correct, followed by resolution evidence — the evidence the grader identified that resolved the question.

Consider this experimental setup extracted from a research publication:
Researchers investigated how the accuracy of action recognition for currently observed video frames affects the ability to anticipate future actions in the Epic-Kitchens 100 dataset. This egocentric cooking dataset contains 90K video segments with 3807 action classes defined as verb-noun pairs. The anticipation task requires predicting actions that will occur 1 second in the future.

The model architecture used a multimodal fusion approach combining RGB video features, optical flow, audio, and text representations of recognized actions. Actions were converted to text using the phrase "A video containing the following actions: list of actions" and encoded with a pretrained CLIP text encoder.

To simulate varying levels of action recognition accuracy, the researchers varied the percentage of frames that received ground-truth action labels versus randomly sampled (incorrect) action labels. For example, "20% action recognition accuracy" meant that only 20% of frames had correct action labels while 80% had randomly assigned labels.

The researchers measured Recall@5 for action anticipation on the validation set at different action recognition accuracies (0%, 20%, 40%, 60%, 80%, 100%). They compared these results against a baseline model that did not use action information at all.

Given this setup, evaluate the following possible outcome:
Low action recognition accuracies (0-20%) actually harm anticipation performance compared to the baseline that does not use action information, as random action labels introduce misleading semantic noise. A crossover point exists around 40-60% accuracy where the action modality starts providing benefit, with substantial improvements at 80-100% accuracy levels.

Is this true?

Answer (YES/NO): NO